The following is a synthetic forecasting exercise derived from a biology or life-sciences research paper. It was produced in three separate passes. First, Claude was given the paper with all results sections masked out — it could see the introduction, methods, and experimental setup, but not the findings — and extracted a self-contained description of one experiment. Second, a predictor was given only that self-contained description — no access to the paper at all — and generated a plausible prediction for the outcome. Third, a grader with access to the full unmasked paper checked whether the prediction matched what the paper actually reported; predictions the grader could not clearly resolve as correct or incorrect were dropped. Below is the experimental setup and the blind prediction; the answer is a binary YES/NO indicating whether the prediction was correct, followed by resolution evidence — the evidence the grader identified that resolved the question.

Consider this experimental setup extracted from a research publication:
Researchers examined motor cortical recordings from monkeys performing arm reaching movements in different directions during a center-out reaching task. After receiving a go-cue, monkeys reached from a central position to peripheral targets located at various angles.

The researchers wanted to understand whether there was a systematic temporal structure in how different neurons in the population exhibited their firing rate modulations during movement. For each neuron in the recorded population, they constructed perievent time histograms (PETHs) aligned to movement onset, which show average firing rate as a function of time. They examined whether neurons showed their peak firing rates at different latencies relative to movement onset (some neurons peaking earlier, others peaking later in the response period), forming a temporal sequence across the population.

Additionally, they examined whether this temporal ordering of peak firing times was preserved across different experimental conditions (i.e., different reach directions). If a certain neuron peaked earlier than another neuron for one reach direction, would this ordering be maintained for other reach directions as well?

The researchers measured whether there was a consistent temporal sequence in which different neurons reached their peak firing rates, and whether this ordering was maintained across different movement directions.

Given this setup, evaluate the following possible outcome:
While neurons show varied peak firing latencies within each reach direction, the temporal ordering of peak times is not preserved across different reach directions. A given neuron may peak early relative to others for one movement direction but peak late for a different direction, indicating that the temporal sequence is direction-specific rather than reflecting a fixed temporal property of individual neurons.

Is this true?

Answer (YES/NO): NO